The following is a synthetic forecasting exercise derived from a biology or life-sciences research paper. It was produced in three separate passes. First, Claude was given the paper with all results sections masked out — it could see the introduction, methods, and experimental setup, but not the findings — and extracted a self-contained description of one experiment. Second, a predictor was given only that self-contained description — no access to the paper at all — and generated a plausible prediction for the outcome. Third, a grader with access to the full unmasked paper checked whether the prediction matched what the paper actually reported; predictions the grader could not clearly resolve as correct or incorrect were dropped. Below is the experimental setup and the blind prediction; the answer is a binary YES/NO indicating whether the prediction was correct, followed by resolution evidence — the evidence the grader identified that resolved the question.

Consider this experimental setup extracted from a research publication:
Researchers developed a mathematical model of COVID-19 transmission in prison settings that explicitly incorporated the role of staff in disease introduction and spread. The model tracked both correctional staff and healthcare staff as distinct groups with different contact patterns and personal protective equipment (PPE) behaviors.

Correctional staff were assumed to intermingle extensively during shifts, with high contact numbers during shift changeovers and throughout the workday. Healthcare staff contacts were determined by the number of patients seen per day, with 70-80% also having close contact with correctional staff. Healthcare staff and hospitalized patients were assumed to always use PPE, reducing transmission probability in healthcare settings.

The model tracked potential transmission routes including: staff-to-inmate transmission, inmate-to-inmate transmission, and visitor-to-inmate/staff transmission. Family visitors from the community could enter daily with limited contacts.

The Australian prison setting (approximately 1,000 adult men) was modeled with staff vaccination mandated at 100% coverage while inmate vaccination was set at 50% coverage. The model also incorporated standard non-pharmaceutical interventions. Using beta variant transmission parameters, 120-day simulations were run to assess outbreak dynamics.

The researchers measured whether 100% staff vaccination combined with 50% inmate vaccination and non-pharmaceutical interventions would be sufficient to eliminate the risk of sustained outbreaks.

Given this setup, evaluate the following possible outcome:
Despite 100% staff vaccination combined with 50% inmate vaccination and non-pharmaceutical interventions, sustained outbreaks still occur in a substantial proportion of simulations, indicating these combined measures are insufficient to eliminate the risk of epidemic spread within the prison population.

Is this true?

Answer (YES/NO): NO